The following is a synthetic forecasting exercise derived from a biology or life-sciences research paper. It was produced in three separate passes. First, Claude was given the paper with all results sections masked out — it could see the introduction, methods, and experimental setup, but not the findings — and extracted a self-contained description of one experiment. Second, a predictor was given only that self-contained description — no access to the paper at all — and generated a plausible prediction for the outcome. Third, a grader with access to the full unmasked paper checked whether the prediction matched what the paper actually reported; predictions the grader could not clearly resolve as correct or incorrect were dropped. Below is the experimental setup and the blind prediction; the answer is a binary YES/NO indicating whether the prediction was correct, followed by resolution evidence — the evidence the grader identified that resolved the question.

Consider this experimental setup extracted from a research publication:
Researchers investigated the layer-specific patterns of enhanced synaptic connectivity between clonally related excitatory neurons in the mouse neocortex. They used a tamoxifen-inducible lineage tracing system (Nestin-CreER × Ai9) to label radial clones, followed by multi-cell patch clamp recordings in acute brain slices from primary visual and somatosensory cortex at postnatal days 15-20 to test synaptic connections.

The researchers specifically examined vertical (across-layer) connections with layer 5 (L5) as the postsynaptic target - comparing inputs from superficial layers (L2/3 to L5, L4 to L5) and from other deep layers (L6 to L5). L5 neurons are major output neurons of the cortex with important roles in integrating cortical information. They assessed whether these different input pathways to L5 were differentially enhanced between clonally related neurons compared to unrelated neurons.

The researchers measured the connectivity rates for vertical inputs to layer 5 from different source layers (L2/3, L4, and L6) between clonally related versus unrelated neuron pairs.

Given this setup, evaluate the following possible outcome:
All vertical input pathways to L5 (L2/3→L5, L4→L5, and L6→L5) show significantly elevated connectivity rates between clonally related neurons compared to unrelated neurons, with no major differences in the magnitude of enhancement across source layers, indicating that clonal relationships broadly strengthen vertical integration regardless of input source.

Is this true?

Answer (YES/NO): NO